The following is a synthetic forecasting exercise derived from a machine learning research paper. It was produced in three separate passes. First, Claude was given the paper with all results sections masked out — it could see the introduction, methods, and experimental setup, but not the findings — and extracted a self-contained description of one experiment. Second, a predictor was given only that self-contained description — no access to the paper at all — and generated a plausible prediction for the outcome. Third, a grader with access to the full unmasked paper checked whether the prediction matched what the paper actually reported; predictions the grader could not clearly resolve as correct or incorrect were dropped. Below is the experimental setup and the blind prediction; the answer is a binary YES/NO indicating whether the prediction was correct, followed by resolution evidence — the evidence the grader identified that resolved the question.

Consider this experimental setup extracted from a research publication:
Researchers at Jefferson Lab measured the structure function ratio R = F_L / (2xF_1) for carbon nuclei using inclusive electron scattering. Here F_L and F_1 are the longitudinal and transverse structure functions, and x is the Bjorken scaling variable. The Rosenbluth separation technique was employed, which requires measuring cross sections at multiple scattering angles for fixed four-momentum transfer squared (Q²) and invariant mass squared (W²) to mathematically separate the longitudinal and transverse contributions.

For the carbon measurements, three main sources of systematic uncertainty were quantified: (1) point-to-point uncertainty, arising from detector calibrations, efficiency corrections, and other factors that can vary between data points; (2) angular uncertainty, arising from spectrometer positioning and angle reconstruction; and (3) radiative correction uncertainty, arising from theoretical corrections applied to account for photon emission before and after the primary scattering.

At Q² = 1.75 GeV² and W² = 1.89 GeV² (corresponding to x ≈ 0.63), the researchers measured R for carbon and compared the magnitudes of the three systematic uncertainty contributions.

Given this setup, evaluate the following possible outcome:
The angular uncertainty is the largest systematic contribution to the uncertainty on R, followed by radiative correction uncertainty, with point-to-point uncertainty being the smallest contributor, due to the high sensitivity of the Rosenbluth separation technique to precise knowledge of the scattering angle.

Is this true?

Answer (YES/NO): NO